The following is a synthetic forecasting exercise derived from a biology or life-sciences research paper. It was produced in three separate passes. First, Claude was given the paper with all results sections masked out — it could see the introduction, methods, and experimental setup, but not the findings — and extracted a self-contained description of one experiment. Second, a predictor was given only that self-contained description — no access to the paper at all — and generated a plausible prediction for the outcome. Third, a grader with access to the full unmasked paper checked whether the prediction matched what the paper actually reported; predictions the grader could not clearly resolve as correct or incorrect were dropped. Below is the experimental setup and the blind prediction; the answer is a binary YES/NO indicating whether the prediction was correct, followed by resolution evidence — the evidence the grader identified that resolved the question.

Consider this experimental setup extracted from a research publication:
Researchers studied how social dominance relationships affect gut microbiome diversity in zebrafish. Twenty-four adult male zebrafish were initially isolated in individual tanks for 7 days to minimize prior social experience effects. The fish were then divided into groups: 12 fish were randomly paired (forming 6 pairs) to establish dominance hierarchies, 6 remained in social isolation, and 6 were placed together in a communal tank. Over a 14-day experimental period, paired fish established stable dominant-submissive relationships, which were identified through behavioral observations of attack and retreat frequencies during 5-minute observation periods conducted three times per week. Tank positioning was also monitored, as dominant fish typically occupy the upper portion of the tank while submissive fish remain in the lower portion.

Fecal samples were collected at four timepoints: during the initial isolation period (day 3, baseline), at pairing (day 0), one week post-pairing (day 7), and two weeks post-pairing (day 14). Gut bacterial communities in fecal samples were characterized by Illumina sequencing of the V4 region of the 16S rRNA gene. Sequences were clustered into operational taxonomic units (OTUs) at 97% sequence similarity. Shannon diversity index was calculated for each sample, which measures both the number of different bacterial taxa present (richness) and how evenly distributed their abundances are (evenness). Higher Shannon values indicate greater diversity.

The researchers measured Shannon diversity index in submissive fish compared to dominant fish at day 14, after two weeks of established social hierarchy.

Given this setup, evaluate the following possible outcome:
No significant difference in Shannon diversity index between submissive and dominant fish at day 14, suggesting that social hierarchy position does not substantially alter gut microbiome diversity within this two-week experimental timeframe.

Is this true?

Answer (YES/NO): YES